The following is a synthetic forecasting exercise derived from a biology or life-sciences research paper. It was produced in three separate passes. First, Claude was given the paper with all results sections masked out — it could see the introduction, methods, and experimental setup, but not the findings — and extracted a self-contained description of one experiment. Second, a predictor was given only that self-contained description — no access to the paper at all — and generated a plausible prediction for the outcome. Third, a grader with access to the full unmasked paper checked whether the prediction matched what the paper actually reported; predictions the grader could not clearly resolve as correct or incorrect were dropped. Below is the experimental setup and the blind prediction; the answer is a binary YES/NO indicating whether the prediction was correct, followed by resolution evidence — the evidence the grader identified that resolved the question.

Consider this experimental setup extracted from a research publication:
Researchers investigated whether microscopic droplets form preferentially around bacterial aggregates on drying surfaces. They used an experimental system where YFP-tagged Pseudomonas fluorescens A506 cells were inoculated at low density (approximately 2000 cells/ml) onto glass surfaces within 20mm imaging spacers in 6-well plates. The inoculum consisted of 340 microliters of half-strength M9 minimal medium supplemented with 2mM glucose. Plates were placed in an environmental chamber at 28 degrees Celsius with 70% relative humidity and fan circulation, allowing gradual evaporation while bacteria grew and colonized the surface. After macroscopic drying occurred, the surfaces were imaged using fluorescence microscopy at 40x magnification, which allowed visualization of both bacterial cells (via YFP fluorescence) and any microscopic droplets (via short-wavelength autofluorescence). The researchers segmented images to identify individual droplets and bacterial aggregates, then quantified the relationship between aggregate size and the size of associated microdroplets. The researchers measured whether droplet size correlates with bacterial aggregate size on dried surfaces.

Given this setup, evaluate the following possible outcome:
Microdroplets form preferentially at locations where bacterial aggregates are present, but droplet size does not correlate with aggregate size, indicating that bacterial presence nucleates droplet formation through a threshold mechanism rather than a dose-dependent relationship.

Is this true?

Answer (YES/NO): NO